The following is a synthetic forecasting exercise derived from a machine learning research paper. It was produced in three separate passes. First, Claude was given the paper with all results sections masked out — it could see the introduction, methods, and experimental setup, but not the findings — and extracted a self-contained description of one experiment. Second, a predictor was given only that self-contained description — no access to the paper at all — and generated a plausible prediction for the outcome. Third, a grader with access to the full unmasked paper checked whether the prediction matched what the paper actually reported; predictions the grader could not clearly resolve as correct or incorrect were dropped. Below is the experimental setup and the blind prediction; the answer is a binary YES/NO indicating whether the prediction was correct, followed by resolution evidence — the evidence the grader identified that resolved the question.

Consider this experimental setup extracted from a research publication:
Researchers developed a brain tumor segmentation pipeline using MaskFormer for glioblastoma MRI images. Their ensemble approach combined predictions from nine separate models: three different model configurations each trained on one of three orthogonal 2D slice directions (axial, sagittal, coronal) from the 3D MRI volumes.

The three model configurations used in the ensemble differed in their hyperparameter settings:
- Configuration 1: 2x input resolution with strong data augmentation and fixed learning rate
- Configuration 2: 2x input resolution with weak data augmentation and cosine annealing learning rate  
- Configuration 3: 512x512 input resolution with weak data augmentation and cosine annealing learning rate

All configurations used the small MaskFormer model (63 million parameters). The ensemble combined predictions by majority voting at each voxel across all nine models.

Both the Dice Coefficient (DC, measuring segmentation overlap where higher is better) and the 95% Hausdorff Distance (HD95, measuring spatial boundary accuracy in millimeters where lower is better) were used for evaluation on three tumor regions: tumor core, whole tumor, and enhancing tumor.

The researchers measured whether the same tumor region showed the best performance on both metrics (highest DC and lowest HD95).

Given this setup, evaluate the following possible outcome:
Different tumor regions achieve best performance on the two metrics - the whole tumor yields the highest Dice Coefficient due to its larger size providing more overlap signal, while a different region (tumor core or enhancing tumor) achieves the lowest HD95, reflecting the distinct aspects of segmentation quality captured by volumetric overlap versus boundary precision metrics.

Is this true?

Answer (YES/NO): NO